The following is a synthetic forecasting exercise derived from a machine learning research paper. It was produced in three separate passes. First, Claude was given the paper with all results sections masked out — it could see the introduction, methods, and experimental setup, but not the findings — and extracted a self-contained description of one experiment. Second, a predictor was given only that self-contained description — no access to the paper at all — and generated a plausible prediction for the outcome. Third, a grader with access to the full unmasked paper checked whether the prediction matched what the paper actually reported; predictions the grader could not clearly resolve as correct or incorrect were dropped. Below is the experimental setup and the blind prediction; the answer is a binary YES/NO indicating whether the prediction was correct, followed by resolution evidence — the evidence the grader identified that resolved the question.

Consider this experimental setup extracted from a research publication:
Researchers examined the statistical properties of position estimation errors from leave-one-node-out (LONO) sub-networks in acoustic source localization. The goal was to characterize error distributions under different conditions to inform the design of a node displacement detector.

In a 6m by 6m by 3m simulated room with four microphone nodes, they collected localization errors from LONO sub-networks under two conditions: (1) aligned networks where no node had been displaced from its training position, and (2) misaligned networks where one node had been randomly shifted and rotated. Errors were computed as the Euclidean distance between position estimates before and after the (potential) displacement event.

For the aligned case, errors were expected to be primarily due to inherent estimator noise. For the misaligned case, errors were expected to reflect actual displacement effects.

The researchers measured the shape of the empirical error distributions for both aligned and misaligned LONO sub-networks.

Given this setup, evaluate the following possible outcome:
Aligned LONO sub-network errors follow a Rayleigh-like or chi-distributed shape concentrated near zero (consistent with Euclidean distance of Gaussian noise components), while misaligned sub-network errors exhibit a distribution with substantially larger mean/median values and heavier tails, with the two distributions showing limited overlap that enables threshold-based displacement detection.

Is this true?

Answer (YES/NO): NO